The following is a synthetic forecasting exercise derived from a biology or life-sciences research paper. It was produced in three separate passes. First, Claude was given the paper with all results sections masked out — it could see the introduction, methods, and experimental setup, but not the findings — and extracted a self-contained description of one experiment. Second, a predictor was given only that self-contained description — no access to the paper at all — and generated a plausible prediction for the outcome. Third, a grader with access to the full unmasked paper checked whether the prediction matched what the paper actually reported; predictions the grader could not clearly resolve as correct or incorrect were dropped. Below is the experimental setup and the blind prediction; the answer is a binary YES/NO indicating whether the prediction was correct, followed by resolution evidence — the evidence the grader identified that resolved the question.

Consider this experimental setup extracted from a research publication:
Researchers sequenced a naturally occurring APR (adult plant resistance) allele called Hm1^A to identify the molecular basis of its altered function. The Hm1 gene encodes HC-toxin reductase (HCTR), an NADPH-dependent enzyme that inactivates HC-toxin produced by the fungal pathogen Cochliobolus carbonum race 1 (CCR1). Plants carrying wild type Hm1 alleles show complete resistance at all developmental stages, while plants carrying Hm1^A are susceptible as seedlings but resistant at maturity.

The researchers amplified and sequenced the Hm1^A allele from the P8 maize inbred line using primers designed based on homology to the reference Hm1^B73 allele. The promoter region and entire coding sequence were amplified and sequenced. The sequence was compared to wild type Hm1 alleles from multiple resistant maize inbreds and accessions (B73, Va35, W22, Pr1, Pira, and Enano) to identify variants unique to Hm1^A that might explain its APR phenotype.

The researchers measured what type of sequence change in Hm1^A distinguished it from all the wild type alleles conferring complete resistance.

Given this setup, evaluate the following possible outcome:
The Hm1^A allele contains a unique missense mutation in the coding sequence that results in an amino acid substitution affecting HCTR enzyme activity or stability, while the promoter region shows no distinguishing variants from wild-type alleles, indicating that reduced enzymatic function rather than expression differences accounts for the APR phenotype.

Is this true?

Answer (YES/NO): YES